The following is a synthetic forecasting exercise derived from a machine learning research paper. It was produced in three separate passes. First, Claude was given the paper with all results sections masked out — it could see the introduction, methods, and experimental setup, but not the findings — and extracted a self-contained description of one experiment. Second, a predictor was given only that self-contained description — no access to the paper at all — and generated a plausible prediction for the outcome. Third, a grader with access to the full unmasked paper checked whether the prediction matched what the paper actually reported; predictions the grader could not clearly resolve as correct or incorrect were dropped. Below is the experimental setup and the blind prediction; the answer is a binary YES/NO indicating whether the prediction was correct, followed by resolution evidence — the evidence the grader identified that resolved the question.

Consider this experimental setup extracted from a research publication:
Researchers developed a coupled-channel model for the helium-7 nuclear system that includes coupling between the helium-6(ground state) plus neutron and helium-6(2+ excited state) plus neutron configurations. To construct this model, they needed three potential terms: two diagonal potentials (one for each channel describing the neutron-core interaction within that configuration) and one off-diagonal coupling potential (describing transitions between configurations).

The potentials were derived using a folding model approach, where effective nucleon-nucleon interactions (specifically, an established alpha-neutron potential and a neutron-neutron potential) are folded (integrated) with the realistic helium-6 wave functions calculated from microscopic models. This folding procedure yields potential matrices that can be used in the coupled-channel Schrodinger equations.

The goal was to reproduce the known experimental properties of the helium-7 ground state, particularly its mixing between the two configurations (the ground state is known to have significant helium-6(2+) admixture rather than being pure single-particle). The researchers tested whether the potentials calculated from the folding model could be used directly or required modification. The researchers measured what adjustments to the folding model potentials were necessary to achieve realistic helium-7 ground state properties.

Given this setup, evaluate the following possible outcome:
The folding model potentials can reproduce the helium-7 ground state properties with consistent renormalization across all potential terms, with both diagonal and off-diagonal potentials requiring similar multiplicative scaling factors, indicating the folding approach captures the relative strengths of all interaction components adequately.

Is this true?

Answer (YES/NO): NO